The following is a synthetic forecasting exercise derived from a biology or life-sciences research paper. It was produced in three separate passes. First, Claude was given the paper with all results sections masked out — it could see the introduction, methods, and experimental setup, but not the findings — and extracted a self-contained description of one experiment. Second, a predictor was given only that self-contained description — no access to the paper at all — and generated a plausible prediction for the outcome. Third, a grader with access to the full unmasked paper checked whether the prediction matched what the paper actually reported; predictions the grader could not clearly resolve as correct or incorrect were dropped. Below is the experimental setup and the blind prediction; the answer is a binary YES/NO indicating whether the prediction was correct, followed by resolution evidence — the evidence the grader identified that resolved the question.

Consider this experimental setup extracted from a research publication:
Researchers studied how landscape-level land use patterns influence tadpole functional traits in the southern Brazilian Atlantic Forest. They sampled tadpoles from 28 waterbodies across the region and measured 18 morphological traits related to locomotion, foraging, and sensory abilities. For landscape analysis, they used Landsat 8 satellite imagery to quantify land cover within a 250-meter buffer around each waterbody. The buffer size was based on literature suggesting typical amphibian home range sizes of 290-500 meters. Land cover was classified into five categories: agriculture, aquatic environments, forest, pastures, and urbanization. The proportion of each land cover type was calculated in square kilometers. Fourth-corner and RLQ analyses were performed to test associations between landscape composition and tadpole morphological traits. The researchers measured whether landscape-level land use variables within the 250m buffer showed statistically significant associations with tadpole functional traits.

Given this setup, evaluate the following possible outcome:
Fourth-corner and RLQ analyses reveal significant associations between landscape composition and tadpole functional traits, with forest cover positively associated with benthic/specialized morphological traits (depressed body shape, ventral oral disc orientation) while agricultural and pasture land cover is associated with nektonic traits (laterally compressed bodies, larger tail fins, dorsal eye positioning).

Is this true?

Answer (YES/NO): NO